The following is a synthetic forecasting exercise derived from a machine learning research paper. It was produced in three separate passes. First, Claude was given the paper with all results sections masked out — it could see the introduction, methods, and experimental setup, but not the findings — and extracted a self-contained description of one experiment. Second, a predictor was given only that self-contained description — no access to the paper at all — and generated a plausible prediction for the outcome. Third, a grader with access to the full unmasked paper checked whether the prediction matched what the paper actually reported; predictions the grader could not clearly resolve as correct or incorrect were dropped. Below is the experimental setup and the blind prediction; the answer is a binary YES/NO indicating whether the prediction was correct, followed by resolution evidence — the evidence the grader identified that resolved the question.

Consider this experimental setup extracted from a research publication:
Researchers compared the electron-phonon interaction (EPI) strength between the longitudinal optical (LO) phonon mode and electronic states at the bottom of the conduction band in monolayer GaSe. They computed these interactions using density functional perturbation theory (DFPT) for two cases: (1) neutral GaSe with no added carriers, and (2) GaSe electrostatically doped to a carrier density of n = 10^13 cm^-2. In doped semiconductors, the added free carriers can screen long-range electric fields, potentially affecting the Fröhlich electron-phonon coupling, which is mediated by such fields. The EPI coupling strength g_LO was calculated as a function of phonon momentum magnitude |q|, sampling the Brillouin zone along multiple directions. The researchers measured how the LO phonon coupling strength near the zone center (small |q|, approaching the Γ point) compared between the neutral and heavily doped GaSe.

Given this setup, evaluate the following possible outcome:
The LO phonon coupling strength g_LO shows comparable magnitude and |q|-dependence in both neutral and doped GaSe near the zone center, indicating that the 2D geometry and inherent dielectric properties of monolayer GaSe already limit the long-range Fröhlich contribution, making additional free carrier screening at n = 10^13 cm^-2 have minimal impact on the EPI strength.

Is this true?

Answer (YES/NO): NO